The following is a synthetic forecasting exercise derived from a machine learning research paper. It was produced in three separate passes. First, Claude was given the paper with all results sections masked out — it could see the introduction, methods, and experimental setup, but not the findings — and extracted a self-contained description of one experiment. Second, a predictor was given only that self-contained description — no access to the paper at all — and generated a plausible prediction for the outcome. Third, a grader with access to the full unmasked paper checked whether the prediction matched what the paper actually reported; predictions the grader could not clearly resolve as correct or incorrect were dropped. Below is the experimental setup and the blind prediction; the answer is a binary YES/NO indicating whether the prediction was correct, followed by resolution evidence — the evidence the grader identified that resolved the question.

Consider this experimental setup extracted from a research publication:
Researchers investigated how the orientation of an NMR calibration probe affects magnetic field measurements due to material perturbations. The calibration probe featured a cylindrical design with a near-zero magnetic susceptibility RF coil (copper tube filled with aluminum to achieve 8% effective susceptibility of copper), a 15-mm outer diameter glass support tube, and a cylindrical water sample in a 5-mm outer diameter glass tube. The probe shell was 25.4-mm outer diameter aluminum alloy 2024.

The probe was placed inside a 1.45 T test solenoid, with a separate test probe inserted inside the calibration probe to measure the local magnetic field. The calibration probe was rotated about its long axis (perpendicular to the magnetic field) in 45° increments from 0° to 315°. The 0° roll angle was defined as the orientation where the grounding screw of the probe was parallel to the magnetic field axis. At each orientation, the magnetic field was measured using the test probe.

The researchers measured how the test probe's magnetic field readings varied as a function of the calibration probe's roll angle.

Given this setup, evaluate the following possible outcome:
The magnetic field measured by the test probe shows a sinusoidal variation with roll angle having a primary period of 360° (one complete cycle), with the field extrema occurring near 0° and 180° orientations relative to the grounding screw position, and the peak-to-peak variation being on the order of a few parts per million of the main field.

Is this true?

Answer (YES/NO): NO